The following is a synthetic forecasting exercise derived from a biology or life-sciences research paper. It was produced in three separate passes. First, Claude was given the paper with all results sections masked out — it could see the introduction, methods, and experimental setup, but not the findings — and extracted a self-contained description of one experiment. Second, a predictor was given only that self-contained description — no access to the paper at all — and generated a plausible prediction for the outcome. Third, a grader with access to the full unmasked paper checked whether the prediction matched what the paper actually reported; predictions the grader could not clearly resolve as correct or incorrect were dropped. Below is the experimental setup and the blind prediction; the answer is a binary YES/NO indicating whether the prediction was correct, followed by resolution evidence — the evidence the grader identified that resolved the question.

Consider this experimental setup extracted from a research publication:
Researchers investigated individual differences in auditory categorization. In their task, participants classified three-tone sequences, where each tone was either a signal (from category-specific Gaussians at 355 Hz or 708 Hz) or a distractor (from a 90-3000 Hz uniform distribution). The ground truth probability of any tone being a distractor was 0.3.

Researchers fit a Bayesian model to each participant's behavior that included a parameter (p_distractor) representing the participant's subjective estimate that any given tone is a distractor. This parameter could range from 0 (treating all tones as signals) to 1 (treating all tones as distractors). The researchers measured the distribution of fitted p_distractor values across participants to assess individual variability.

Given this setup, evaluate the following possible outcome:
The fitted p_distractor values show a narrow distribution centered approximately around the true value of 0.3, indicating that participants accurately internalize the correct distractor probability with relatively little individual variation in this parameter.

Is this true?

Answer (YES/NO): NO